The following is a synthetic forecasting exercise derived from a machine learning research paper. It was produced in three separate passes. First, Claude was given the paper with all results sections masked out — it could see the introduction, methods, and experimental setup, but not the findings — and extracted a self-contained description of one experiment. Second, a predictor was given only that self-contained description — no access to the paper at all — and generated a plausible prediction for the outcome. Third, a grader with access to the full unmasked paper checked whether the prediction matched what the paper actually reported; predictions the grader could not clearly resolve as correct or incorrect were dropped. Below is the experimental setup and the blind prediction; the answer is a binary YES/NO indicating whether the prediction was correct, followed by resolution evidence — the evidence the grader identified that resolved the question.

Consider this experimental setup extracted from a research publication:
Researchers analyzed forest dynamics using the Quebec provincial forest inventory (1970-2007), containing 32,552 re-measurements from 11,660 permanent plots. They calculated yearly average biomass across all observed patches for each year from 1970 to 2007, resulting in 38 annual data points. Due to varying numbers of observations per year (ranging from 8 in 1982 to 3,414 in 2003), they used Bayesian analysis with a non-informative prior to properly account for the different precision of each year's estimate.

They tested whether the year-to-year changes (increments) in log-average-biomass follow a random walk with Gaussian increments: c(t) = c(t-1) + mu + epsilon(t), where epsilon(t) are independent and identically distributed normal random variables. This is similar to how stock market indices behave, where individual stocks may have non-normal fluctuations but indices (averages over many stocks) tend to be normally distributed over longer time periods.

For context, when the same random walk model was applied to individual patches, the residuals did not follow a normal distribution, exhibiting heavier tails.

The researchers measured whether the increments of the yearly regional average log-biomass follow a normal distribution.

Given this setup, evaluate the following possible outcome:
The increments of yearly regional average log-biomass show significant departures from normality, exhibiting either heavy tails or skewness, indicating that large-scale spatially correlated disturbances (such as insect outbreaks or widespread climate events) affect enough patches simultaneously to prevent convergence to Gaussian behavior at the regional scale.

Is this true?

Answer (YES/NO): NO